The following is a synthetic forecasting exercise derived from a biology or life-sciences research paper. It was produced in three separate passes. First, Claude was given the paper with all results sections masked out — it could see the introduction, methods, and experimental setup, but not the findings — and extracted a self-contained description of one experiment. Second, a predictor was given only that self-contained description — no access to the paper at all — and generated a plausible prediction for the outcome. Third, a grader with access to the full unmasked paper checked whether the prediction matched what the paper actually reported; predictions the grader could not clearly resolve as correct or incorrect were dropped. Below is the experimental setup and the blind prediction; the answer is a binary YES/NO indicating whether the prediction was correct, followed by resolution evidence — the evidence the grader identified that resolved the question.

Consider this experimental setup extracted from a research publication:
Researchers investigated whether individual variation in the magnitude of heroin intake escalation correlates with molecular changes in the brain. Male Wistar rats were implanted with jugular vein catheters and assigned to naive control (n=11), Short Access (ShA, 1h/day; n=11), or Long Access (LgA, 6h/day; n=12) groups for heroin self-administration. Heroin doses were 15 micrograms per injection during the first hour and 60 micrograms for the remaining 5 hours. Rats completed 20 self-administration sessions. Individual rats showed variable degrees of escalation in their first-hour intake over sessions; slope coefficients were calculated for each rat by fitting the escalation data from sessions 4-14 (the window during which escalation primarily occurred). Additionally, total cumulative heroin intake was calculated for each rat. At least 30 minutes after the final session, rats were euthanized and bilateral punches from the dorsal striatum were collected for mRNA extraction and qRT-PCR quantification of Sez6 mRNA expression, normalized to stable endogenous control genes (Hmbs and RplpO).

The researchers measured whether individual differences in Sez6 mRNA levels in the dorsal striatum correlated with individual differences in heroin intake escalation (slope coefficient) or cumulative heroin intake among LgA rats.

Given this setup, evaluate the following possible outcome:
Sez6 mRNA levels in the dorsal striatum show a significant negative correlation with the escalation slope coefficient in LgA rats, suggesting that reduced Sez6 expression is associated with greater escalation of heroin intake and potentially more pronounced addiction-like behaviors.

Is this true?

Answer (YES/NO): YES